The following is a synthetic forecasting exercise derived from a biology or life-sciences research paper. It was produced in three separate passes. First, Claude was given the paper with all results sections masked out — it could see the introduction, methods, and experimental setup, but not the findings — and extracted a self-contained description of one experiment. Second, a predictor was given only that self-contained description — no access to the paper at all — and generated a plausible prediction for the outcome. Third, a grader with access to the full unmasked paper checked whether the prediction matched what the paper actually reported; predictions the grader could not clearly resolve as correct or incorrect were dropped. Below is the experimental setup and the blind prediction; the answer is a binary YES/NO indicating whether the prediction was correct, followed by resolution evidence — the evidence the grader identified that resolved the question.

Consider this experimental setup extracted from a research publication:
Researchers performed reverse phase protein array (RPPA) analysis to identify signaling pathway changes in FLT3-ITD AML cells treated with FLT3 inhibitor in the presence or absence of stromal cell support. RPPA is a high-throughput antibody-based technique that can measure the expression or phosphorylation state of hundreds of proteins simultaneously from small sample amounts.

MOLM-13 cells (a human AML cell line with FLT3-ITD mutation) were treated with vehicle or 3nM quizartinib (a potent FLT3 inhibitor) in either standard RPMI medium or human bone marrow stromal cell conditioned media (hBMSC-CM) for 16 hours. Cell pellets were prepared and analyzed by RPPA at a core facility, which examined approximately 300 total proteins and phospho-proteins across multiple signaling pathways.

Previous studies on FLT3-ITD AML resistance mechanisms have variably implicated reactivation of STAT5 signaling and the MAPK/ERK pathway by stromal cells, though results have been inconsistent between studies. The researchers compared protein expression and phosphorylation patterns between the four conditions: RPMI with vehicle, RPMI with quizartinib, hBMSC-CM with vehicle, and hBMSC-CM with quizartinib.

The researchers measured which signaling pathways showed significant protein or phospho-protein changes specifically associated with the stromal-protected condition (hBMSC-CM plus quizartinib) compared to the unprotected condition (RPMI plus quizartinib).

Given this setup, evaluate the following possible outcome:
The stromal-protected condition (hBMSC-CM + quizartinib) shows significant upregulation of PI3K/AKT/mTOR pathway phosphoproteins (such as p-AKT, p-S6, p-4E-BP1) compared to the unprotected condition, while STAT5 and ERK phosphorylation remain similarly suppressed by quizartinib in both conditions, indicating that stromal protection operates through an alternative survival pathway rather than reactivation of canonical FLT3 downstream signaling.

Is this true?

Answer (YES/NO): NO